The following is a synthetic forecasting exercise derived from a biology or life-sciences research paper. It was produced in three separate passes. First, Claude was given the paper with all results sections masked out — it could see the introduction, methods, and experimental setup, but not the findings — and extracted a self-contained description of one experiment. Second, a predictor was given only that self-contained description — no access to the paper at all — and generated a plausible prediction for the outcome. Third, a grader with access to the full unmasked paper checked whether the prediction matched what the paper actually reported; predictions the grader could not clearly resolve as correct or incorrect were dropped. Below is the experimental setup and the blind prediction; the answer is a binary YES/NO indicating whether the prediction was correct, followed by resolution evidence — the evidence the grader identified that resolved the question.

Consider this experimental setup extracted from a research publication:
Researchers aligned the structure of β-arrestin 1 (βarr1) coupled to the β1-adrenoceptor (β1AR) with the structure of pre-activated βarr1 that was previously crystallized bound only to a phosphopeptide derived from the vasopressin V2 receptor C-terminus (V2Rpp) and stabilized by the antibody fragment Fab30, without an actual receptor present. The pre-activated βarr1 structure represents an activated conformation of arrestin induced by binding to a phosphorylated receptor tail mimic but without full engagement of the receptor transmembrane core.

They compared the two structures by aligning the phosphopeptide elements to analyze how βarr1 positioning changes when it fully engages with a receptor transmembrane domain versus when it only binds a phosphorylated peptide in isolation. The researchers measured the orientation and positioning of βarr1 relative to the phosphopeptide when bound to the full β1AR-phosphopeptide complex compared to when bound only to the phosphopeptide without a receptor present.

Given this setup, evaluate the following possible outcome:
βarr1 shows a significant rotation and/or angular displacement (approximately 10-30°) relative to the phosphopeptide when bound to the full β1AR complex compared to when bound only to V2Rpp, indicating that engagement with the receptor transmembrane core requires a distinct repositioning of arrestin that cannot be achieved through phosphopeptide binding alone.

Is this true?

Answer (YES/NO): NO